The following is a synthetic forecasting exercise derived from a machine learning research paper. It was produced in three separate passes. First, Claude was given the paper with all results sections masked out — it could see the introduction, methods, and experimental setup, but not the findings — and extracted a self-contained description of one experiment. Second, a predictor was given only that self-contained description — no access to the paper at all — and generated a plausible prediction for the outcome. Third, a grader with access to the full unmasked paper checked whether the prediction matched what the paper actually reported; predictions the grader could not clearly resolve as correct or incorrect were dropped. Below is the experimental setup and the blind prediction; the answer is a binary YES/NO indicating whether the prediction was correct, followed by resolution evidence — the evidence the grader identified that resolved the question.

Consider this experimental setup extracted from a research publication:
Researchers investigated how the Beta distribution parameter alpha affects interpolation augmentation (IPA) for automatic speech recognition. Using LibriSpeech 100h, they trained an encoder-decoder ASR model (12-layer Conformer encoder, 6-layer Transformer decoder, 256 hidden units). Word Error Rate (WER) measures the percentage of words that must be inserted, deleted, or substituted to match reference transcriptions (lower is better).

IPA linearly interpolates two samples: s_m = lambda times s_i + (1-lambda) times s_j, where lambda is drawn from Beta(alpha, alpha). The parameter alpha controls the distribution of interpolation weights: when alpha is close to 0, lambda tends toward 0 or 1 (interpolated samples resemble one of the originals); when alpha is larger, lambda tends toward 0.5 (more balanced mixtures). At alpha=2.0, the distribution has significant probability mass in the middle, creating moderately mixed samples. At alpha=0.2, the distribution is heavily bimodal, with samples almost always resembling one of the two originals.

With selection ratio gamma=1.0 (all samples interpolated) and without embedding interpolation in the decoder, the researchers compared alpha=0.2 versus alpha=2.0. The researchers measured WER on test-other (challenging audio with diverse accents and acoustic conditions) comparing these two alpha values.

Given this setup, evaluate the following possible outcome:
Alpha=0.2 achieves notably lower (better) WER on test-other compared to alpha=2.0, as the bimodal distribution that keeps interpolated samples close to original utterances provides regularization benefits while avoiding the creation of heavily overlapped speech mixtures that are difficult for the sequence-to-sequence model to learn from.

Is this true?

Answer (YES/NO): NO